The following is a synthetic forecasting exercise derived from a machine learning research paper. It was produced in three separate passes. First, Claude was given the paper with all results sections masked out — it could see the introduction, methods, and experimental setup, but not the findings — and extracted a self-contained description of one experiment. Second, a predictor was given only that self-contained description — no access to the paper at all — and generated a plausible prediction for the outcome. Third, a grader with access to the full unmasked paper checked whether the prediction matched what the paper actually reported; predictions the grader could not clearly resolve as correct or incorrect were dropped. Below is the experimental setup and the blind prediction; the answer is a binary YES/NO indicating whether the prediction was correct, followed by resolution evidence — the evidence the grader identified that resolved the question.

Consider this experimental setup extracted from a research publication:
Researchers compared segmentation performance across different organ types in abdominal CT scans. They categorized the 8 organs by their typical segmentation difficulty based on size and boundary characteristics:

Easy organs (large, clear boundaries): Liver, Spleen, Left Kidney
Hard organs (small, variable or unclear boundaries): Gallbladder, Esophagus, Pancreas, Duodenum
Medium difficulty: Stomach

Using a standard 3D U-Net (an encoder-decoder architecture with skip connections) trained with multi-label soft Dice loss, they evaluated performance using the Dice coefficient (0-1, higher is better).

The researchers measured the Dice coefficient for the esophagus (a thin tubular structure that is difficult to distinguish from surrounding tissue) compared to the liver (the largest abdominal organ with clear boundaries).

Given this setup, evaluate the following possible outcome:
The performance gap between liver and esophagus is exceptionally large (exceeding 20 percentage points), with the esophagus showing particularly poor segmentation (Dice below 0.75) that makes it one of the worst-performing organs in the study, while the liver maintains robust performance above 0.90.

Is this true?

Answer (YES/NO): YES